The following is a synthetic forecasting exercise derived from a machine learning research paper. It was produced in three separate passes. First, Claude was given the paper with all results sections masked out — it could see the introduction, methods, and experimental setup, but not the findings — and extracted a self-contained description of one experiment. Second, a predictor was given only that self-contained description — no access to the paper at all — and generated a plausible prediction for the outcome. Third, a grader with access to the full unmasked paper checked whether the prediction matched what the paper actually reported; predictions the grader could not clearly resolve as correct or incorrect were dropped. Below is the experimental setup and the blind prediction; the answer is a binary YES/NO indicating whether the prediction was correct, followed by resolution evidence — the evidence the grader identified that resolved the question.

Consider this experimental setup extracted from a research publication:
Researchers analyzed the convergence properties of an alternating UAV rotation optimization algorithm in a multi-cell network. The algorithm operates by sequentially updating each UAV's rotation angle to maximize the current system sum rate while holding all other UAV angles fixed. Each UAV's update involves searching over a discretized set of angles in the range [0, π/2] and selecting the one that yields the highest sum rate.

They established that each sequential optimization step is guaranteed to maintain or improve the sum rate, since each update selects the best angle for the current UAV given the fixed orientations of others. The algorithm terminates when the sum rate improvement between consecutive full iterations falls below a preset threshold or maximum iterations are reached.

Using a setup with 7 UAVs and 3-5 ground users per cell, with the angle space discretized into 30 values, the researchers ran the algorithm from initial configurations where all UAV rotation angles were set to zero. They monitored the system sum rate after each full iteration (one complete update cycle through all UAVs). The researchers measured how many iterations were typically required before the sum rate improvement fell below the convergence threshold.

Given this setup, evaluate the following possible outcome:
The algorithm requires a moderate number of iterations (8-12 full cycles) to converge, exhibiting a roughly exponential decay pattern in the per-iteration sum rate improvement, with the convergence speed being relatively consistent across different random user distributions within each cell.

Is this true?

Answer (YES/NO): NO